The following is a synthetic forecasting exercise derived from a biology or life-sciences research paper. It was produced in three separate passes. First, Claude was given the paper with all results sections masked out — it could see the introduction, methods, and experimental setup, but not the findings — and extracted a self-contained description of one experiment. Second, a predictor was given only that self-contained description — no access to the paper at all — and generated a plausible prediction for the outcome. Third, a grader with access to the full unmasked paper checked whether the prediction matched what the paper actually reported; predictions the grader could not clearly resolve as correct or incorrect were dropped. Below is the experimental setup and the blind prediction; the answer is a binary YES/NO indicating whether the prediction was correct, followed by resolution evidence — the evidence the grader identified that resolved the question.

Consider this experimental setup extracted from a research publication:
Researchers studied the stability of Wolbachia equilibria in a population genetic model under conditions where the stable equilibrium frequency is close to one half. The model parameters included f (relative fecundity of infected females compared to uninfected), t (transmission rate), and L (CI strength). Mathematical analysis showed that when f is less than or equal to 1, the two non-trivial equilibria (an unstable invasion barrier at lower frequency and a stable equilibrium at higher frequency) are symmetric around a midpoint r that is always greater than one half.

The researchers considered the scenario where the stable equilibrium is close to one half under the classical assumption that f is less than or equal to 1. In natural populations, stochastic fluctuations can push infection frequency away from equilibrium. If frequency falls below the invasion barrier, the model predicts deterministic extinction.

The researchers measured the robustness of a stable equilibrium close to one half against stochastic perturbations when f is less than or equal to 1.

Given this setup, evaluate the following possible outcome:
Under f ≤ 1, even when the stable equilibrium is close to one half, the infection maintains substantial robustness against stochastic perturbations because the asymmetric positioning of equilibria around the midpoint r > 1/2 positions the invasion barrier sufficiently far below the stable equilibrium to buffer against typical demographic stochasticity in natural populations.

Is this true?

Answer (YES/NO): NO